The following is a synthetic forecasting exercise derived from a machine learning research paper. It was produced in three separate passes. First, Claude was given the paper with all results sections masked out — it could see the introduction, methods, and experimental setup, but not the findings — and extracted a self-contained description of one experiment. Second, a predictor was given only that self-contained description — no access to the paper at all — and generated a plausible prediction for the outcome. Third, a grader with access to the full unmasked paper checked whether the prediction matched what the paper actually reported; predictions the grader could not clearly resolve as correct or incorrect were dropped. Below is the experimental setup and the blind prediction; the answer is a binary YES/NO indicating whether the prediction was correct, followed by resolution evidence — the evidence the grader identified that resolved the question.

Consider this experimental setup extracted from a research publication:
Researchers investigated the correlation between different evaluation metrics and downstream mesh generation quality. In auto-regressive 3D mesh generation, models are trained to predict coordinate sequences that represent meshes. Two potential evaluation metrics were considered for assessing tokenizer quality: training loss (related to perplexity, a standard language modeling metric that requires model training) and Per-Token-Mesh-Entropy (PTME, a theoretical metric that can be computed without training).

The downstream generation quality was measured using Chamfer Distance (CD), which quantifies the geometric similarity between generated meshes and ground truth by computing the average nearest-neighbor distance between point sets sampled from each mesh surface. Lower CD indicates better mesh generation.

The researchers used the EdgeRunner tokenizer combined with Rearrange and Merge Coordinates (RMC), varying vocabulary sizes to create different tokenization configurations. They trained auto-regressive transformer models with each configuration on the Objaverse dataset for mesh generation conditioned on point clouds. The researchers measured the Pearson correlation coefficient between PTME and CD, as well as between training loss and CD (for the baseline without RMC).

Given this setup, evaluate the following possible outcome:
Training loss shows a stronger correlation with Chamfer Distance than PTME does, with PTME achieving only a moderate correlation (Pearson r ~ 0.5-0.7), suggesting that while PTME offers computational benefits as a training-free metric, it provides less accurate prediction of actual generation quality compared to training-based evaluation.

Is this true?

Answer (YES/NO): NO